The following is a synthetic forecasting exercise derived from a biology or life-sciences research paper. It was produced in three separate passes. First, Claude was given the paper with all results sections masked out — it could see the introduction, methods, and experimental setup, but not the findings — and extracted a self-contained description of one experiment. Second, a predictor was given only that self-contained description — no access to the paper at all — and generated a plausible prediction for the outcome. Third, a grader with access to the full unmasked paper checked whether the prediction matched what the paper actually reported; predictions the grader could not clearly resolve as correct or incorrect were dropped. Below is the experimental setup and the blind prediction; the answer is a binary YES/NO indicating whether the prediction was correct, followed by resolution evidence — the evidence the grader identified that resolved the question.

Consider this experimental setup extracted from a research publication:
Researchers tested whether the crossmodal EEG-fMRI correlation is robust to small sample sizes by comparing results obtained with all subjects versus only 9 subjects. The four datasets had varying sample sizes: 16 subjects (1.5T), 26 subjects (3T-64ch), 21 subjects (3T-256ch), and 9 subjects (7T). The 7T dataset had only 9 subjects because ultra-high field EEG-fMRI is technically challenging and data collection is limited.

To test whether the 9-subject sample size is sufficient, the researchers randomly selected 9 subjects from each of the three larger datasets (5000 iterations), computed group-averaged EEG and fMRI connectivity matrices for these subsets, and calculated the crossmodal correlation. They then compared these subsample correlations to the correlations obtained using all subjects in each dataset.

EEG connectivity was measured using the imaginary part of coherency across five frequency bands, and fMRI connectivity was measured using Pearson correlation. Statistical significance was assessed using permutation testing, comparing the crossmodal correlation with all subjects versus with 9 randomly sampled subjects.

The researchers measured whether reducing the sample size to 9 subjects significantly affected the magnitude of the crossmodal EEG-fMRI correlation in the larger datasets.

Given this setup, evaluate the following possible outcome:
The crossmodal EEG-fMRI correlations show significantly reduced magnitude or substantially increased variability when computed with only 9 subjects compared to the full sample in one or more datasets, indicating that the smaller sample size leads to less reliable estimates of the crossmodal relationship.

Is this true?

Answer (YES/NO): YES